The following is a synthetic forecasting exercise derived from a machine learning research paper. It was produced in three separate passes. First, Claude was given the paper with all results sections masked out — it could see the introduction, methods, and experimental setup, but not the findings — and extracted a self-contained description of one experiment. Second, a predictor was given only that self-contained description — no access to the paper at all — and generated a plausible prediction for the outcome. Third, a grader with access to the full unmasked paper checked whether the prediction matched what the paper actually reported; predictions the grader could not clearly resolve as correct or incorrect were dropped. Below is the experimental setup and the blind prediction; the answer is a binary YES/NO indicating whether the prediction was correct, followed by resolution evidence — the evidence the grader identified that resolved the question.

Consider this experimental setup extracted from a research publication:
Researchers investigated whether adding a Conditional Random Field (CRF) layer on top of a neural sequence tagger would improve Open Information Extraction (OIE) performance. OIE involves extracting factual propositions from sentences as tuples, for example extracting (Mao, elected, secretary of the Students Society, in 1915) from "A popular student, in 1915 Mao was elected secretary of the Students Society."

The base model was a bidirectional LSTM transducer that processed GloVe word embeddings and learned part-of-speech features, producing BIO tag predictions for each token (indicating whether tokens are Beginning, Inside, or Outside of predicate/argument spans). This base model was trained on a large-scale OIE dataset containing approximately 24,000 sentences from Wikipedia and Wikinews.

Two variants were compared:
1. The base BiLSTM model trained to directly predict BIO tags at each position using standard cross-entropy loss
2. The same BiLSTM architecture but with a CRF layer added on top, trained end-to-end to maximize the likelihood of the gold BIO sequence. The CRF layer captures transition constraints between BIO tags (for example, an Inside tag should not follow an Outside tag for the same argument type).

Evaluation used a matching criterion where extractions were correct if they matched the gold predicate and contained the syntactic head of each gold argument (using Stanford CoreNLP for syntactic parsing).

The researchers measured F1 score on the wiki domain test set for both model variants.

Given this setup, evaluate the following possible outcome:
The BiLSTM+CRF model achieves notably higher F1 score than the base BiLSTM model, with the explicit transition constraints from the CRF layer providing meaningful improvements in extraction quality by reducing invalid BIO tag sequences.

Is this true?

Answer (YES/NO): NO